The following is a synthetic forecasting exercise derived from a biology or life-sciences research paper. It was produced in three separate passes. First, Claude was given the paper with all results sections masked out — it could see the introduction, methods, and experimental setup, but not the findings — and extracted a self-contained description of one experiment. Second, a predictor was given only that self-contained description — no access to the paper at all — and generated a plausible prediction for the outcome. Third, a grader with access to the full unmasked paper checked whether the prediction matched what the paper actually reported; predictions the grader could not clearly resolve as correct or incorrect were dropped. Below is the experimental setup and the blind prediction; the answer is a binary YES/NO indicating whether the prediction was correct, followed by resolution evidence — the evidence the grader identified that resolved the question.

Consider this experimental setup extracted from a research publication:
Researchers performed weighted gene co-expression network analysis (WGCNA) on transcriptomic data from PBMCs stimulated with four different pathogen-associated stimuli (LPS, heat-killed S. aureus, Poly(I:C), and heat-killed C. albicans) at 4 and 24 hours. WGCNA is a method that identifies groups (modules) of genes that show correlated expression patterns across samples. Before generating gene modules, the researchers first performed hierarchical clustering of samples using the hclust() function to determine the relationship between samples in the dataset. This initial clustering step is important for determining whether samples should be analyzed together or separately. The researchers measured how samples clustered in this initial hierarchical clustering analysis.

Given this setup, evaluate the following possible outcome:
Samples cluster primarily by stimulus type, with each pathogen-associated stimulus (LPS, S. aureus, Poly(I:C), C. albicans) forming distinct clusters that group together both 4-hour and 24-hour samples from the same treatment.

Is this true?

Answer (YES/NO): NO